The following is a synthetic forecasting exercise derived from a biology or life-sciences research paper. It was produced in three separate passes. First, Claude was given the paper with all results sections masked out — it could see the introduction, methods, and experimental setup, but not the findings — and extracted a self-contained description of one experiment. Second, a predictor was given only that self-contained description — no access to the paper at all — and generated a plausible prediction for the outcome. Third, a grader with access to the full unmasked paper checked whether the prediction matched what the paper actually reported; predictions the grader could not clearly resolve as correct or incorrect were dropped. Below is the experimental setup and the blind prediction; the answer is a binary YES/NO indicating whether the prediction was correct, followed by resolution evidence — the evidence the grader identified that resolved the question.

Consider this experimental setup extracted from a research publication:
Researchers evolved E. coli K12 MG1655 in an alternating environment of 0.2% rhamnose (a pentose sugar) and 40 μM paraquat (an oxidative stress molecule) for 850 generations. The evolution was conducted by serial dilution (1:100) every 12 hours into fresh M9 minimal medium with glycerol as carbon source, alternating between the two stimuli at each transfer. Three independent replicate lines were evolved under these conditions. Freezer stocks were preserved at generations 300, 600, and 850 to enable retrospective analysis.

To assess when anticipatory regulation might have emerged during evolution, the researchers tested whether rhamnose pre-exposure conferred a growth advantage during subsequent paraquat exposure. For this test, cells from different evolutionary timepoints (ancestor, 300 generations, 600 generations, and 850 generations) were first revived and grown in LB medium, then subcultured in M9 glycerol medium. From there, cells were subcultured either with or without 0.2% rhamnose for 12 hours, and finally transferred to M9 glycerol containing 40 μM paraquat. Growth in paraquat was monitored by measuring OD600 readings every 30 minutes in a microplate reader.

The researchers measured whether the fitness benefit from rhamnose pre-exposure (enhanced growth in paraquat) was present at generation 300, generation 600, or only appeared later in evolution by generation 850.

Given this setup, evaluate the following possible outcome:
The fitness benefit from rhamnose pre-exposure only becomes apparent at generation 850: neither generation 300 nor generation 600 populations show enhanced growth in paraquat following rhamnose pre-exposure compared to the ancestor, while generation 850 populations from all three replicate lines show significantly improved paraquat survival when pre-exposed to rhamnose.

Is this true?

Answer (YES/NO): NO